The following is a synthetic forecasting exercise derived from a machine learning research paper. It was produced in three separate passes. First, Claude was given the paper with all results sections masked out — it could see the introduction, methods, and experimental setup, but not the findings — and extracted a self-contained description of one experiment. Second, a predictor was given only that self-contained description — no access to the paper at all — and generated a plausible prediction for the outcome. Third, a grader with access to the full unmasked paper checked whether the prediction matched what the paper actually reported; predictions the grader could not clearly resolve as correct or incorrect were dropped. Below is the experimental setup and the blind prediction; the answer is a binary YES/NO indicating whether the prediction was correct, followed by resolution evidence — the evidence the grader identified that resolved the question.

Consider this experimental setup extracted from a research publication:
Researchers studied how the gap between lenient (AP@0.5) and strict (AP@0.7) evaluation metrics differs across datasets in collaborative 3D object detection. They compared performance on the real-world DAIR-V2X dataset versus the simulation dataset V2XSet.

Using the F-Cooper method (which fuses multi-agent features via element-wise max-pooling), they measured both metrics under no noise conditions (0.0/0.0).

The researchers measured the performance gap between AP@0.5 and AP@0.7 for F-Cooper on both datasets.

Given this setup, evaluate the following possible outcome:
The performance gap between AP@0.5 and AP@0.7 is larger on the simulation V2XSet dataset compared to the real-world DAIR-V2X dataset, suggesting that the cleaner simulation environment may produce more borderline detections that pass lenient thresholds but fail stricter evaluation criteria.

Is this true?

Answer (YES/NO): YES